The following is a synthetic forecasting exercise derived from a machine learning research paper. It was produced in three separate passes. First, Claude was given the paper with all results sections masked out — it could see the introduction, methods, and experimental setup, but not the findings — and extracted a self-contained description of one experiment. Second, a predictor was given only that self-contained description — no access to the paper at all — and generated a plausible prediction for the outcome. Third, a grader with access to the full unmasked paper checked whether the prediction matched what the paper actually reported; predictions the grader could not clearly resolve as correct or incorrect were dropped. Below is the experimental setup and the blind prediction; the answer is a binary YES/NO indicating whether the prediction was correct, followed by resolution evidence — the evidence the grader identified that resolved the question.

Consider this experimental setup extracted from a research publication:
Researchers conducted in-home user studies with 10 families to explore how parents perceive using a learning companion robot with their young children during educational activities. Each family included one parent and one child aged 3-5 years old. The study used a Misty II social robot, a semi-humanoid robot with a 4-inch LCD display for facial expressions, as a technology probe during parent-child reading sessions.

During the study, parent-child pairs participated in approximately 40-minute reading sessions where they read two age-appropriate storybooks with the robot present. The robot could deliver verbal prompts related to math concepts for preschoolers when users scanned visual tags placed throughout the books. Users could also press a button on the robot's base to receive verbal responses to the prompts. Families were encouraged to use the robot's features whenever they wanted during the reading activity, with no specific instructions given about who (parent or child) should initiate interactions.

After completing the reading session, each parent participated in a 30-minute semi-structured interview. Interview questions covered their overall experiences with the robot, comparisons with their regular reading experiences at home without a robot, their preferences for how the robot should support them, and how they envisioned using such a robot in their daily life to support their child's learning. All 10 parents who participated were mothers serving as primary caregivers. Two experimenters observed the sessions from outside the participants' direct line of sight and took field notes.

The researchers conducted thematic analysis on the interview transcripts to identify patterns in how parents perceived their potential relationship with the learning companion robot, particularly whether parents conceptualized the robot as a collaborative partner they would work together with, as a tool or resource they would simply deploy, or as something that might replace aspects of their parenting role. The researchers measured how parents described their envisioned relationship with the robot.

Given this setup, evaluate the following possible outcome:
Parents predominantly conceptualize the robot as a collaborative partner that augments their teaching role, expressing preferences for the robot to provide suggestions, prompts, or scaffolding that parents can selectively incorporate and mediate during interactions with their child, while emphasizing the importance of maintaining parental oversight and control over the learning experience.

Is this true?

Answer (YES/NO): YES